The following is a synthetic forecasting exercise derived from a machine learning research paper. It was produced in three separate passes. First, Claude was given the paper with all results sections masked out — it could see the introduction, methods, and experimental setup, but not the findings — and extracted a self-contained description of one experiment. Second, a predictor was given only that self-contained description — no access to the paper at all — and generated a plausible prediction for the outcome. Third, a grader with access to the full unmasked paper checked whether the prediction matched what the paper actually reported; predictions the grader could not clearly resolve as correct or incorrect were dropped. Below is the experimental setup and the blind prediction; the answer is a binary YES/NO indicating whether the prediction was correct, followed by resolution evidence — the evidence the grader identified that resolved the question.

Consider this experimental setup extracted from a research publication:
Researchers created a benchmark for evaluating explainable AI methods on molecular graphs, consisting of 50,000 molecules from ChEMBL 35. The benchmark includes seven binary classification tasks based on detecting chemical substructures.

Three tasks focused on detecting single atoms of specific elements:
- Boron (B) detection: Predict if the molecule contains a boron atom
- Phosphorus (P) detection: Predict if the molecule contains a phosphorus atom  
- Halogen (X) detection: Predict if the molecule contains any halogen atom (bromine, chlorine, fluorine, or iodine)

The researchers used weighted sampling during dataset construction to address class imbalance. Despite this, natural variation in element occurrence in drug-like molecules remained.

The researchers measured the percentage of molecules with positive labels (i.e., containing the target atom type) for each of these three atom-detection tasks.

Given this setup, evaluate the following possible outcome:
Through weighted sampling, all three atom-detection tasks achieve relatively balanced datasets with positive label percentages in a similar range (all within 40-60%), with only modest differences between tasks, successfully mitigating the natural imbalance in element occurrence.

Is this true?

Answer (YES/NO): NO